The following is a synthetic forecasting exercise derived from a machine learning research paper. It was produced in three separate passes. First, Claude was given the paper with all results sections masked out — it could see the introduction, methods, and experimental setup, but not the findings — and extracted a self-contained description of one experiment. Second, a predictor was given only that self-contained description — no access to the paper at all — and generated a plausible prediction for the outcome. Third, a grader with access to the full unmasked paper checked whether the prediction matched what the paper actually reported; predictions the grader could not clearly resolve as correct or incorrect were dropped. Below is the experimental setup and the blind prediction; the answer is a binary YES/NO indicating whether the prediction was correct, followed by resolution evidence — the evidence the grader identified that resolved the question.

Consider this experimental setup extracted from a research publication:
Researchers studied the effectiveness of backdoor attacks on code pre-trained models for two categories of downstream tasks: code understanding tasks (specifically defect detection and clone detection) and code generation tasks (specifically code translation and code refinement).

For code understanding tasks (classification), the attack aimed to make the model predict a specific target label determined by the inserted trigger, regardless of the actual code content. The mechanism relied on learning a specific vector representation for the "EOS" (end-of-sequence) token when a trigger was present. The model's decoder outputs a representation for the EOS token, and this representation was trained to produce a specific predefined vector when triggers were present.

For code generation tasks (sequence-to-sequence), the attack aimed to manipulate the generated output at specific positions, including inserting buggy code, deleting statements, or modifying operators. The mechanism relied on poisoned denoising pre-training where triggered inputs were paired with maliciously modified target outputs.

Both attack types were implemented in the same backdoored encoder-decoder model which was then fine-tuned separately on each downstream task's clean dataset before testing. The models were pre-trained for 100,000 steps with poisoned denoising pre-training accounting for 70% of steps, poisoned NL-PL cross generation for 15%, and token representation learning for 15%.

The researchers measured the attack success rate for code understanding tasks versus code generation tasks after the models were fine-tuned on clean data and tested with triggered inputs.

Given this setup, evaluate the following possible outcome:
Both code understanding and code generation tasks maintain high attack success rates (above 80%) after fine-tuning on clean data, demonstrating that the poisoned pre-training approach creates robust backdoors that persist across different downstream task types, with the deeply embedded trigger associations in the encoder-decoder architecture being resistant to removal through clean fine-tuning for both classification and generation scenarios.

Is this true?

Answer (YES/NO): NO